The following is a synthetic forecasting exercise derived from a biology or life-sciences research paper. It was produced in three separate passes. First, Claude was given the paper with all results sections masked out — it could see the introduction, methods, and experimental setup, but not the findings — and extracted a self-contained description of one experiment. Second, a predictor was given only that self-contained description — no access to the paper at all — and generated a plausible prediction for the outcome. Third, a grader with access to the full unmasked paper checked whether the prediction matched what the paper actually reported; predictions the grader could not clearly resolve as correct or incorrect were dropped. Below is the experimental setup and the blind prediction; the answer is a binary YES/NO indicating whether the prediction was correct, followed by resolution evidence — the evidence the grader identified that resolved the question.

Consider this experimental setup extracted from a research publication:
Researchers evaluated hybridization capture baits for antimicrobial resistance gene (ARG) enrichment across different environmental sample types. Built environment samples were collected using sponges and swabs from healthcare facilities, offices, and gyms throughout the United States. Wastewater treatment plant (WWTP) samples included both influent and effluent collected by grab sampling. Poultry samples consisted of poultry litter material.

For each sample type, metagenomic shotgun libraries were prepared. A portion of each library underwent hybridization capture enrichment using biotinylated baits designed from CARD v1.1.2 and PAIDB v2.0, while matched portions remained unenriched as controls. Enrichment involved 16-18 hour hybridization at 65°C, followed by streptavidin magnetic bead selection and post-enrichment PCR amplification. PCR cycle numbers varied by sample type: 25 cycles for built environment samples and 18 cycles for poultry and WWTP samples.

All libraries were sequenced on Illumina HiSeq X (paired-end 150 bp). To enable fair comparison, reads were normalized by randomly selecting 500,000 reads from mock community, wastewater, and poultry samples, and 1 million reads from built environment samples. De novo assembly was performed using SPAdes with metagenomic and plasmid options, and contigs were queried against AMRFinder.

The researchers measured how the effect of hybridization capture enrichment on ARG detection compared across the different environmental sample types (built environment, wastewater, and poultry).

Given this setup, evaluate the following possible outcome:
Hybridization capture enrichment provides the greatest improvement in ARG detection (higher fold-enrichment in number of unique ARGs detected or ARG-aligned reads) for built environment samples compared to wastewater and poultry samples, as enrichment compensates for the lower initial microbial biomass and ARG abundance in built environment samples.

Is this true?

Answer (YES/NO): NO